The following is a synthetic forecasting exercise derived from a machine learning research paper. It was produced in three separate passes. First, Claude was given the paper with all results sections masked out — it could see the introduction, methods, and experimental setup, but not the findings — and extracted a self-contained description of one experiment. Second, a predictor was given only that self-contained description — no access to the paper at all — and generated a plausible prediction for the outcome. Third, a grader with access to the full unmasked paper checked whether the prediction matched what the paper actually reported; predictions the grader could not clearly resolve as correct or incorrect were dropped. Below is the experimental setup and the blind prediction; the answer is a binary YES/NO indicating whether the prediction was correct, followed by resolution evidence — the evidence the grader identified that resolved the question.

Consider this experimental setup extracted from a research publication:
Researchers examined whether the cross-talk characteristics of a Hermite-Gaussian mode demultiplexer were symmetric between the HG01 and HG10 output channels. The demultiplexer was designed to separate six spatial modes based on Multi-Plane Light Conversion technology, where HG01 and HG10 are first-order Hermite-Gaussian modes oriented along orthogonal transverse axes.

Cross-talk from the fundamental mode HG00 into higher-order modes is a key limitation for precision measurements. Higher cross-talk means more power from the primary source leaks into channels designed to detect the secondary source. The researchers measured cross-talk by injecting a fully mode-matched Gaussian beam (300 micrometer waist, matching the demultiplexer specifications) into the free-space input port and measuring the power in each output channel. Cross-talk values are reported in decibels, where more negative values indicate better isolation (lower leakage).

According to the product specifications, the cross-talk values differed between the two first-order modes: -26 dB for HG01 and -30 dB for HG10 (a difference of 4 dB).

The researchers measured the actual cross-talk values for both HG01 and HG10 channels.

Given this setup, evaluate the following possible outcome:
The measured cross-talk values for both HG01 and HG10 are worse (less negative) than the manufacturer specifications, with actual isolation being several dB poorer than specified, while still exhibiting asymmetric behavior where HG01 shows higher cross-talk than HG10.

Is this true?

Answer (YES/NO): NO